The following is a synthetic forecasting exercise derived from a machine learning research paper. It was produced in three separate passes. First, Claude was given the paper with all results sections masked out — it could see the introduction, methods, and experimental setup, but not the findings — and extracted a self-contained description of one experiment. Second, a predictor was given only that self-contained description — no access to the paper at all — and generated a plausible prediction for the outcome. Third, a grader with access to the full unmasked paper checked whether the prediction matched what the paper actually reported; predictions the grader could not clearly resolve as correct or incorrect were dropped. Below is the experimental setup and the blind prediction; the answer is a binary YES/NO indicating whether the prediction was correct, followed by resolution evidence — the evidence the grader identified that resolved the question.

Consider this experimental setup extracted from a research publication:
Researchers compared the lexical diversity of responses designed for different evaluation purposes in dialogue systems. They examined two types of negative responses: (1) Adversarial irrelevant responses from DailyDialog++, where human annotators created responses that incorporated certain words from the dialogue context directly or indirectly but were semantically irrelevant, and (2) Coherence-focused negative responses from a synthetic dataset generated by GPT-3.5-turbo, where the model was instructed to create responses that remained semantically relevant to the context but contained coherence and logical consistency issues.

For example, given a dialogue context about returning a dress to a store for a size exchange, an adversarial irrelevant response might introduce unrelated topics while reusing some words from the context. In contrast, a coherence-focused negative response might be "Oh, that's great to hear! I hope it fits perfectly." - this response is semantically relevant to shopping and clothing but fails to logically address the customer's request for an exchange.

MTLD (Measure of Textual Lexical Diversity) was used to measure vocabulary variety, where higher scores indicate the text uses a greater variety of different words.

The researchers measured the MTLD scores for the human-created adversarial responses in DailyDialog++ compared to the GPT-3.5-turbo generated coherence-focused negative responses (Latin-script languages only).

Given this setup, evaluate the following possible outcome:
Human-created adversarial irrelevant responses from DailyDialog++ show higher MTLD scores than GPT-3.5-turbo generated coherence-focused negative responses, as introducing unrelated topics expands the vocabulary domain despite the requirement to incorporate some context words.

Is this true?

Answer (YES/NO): YES